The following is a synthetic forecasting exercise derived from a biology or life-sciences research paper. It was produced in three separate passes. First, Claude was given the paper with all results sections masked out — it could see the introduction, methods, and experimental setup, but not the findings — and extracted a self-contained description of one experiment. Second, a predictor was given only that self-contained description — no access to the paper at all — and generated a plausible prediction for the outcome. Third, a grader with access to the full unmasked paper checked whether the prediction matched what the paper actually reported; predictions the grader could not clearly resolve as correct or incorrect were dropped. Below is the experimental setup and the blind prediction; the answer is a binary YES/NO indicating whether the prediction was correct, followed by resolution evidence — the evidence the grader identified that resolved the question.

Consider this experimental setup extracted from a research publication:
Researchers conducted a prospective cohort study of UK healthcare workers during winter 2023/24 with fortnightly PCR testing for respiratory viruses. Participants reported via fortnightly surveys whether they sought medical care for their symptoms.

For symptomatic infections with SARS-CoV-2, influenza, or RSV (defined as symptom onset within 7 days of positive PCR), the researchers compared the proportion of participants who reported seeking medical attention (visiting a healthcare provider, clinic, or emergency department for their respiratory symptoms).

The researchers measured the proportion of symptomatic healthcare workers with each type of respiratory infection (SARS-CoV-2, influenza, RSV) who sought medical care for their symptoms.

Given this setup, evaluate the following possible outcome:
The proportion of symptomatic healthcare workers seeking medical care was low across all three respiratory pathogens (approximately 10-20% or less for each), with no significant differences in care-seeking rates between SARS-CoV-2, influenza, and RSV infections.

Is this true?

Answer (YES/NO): NO